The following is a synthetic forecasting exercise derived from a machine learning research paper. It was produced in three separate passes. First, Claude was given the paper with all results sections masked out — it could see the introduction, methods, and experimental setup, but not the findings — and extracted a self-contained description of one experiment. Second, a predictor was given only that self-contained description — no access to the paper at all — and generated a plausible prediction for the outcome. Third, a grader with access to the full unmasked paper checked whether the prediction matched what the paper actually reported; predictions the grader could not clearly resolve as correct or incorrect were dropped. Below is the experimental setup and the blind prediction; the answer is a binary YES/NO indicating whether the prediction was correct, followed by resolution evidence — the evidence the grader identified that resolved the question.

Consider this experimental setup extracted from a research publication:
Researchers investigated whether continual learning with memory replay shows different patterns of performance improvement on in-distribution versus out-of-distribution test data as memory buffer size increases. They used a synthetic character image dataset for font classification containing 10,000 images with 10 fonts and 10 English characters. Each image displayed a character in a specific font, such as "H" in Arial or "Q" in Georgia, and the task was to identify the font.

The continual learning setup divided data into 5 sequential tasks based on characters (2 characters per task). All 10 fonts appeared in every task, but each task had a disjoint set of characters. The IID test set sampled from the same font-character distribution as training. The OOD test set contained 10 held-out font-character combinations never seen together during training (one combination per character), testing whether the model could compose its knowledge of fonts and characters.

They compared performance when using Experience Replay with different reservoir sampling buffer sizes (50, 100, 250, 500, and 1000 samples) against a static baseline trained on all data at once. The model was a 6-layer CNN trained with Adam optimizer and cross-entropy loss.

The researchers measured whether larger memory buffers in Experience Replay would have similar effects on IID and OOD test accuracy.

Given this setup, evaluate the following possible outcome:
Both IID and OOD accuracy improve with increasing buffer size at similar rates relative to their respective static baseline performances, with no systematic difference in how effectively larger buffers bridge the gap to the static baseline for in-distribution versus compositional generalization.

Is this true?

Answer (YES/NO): NO